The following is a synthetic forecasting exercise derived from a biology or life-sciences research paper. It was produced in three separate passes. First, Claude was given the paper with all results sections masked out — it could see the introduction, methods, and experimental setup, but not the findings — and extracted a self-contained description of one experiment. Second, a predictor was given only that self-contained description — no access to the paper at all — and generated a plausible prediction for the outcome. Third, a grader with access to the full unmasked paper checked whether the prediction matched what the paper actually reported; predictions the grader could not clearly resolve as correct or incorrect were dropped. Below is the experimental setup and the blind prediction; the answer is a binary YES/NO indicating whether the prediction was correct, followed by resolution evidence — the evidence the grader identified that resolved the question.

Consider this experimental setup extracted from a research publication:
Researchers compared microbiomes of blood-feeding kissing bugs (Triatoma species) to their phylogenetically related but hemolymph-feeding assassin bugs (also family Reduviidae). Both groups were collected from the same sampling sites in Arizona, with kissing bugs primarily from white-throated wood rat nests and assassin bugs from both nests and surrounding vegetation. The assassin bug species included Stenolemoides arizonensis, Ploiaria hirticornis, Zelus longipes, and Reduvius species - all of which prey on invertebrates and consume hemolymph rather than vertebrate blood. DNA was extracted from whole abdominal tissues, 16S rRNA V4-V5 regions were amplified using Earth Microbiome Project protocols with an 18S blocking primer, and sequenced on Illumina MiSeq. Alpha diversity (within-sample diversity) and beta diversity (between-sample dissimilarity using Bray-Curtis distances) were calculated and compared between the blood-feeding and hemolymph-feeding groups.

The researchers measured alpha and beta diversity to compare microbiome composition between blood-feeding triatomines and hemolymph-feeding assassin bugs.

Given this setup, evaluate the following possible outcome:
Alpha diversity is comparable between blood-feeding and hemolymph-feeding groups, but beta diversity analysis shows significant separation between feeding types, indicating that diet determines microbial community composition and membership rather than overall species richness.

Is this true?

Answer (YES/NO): NO